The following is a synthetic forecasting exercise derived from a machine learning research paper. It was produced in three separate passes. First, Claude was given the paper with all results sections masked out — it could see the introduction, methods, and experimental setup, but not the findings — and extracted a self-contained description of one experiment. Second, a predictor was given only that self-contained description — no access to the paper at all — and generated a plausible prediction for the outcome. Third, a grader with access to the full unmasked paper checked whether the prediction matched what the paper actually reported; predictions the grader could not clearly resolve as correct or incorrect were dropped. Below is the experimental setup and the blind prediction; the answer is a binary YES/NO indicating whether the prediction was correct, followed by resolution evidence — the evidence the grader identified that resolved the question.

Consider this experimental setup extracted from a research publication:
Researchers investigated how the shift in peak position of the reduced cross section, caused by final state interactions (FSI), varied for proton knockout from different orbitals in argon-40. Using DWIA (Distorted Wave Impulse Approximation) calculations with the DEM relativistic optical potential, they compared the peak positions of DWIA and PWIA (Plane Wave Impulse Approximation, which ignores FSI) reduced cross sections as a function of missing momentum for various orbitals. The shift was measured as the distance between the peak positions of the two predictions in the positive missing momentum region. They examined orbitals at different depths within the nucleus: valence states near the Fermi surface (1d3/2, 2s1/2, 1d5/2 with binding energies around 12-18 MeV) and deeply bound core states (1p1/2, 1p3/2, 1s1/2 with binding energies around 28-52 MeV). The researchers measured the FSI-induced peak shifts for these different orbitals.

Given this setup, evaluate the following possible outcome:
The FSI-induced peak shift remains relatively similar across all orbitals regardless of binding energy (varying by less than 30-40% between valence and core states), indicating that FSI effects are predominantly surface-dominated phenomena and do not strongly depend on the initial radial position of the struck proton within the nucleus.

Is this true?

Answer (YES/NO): NO